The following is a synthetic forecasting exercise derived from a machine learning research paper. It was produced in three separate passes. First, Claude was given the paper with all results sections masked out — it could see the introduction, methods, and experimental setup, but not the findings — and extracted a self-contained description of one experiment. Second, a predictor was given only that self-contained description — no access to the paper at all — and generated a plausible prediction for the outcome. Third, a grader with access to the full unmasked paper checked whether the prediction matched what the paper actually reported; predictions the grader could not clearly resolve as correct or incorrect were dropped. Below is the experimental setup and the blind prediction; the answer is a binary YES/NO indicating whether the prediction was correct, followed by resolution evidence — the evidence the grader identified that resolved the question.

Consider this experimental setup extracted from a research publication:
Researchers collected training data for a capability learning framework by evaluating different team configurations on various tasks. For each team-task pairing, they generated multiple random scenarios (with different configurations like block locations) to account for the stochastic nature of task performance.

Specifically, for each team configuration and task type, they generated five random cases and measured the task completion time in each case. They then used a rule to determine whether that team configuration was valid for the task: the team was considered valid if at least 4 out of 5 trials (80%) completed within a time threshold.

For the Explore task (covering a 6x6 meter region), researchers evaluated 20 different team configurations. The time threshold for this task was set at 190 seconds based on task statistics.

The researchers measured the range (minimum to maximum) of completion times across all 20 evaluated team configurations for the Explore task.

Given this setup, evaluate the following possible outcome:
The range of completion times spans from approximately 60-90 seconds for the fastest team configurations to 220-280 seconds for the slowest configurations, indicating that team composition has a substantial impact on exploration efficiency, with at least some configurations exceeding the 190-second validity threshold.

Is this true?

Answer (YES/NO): YES